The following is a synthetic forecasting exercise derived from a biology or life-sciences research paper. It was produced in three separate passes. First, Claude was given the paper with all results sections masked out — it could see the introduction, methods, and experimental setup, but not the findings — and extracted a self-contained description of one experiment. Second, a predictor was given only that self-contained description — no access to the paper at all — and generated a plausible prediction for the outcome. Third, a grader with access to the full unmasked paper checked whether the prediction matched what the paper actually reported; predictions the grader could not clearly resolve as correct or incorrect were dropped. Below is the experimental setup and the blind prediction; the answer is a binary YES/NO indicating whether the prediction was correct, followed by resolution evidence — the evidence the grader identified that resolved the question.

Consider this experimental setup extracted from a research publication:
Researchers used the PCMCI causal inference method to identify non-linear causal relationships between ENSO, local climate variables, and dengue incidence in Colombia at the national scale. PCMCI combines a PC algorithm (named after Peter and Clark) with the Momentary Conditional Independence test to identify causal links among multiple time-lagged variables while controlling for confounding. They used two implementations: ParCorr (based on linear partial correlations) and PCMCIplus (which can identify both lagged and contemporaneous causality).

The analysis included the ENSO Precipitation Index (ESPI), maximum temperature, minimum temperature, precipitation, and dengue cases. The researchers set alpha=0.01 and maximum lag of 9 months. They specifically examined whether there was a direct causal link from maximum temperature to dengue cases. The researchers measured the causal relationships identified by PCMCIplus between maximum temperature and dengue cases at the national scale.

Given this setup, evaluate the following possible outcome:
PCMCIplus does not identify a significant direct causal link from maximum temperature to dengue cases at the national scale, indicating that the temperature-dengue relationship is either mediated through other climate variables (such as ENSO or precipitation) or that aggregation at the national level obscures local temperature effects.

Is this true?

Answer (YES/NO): YES